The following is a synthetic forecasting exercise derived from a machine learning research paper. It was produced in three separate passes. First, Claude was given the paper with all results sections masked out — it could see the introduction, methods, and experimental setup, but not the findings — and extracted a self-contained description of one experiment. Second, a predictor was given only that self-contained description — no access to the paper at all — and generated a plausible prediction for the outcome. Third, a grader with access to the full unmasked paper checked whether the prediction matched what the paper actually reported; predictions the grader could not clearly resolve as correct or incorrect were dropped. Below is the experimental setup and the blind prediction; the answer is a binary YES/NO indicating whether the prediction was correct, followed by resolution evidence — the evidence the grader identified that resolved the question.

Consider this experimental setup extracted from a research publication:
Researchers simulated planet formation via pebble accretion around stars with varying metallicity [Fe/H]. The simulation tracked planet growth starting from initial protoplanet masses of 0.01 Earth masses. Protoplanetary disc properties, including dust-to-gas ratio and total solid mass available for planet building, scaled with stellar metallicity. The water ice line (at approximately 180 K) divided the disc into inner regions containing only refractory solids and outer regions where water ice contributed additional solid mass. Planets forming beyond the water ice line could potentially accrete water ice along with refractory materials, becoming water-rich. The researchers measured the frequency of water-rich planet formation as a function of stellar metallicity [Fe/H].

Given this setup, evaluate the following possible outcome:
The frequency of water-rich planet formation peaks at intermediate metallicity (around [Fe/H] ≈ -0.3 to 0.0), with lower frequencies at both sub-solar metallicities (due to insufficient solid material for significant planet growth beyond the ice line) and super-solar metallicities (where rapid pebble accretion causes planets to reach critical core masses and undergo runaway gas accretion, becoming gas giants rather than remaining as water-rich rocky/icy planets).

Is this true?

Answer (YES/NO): NO